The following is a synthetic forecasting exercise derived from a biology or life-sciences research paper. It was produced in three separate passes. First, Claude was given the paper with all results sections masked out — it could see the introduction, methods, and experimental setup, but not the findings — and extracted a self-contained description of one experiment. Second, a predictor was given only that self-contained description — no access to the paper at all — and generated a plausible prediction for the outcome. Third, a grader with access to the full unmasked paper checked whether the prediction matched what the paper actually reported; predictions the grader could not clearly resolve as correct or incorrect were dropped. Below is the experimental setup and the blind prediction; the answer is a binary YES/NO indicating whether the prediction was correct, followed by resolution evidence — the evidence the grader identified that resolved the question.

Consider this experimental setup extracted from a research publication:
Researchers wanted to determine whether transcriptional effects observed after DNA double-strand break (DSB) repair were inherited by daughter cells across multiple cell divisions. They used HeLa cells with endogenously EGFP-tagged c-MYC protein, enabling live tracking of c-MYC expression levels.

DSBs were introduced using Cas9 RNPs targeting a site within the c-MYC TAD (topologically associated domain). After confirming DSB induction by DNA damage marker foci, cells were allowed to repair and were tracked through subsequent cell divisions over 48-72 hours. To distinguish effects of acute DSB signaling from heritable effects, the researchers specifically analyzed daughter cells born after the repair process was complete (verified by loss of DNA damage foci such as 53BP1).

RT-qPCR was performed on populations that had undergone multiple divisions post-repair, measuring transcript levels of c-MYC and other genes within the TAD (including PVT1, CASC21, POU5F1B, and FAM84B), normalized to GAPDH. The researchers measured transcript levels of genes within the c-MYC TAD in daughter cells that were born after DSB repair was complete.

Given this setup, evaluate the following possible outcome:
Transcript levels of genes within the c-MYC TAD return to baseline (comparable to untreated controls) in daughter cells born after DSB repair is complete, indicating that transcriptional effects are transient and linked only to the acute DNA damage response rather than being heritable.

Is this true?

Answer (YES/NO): NO